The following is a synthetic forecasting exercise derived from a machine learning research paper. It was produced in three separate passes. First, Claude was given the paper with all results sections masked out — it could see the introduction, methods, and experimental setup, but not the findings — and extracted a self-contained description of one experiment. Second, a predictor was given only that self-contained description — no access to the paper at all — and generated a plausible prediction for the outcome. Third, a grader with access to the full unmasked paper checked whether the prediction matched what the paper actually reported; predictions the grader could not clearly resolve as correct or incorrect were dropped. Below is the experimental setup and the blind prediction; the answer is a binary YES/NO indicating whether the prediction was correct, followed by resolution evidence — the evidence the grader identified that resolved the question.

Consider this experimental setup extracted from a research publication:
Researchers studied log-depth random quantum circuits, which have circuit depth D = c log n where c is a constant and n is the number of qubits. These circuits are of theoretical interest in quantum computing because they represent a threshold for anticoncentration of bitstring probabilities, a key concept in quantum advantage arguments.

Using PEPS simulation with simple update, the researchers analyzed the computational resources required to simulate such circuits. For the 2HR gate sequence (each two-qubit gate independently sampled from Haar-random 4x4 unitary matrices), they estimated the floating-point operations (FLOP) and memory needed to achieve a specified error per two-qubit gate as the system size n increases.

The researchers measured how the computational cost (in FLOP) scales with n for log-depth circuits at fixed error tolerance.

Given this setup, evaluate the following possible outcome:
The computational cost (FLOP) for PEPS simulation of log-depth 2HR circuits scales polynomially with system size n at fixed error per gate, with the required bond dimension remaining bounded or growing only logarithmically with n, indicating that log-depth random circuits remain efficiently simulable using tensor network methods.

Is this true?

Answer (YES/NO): NO